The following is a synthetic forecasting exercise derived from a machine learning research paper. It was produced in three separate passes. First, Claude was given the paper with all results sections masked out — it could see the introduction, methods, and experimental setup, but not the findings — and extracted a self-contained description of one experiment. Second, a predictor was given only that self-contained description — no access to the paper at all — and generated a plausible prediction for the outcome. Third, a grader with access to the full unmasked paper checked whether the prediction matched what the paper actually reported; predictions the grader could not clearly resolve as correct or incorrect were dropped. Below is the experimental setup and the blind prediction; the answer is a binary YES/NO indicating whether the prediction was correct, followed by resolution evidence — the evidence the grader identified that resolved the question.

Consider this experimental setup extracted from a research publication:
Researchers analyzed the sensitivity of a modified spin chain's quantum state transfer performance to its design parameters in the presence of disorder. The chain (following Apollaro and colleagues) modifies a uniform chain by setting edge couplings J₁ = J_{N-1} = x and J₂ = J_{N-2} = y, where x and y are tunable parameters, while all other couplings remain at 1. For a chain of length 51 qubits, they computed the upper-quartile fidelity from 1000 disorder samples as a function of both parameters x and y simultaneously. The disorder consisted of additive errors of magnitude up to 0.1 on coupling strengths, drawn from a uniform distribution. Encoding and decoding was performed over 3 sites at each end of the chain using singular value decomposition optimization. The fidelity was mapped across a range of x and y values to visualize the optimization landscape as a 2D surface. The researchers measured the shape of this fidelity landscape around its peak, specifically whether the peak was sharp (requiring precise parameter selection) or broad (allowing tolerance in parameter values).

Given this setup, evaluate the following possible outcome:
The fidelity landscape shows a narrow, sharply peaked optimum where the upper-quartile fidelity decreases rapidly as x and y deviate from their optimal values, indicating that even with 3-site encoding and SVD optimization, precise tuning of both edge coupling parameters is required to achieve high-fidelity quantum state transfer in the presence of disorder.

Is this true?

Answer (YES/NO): NO